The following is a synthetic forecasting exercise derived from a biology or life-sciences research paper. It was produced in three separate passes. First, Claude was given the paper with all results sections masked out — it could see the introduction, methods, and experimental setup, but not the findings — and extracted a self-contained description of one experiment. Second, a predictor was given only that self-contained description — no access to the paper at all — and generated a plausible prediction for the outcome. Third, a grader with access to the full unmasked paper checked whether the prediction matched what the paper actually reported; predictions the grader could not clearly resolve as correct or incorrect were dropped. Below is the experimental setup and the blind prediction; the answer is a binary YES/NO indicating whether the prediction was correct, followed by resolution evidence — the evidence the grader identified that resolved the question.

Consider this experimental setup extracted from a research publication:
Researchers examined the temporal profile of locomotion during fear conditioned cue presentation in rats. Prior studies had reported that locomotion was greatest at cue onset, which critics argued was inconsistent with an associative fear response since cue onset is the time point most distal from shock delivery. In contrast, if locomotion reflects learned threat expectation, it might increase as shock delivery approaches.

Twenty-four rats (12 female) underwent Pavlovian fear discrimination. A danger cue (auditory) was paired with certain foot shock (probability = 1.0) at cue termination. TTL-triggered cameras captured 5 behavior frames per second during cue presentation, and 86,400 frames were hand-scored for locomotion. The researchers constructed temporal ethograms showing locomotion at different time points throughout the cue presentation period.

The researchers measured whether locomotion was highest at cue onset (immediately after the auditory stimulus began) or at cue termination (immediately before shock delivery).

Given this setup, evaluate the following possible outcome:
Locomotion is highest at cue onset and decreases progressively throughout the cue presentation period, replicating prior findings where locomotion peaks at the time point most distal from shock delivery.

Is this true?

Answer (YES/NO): NO